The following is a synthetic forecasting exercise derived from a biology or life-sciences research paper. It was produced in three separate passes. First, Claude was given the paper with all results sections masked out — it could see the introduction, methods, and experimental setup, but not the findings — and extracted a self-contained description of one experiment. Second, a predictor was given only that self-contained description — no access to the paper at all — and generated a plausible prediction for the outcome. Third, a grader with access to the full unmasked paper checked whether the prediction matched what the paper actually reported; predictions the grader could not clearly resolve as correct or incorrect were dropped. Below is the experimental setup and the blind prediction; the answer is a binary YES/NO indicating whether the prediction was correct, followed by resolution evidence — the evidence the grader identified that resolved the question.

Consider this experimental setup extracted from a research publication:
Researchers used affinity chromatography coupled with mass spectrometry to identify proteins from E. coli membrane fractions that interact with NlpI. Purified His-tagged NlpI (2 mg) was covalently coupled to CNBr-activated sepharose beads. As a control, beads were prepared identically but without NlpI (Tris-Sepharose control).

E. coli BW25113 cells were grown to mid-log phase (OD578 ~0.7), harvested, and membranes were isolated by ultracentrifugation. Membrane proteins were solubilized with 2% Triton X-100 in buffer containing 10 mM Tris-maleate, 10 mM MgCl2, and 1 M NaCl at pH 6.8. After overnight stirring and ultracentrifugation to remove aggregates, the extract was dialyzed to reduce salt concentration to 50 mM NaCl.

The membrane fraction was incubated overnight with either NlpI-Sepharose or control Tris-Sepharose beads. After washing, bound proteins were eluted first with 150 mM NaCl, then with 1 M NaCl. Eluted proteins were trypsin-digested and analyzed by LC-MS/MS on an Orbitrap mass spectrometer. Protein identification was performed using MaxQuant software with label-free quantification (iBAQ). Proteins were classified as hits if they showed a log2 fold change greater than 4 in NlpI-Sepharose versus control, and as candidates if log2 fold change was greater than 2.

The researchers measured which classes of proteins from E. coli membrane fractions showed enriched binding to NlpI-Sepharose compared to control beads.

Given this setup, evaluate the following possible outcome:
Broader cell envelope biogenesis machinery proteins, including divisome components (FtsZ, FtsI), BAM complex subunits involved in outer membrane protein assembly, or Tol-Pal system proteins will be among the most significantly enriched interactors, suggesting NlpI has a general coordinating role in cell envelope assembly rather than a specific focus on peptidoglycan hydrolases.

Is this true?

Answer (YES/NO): NO